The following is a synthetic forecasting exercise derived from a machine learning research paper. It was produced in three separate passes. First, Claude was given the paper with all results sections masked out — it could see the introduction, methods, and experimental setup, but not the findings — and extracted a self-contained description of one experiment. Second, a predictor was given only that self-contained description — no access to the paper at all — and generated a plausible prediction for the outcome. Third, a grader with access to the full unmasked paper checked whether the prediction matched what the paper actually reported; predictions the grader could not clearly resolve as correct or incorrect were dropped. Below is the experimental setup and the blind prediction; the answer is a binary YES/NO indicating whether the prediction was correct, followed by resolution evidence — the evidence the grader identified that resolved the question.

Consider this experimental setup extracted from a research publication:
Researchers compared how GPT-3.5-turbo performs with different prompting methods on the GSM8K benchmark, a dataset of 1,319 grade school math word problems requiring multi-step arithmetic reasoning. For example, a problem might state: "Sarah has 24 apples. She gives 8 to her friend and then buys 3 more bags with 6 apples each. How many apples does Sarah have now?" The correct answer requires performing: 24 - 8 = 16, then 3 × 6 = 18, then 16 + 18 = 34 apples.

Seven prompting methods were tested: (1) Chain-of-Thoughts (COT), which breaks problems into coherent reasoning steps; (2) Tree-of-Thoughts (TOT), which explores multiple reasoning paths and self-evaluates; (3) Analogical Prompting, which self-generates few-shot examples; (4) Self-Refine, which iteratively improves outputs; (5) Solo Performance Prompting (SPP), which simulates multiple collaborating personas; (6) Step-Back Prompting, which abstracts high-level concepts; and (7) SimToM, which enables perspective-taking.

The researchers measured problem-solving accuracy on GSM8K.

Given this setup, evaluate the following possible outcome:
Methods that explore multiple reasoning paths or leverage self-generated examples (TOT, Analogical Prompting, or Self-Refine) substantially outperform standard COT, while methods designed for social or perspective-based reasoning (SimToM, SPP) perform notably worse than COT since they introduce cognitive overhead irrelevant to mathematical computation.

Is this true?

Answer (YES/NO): NO